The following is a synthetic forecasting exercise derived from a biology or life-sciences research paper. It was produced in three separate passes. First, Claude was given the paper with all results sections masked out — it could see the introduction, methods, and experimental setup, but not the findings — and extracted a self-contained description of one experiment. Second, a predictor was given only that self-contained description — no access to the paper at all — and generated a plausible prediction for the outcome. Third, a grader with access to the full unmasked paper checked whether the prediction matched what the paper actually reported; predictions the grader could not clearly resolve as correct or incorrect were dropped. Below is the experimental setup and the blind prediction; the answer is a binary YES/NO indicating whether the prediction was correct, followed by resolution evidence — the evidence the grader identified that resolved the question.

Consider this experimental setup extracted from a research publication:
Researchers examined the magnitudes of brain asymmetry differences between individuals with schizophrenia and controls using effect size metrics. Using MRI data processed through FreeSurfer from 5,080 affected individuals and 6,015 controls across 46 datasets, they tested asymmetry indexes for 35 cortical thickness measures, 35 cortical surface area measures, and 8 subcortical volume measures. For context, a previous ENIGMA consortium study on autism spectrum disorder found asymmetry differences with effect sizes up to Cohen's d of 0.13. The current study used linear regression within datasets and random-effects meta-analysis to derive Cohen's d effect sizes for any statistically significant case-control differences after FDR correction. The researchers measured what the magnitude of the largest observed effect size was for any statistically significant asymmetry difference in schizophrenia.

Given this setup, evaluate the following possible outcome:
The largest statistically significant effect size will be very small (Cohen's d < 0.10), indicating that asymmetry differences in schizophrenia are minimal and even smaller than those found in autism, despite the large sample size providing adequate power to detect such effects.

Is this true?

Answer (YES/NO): YES